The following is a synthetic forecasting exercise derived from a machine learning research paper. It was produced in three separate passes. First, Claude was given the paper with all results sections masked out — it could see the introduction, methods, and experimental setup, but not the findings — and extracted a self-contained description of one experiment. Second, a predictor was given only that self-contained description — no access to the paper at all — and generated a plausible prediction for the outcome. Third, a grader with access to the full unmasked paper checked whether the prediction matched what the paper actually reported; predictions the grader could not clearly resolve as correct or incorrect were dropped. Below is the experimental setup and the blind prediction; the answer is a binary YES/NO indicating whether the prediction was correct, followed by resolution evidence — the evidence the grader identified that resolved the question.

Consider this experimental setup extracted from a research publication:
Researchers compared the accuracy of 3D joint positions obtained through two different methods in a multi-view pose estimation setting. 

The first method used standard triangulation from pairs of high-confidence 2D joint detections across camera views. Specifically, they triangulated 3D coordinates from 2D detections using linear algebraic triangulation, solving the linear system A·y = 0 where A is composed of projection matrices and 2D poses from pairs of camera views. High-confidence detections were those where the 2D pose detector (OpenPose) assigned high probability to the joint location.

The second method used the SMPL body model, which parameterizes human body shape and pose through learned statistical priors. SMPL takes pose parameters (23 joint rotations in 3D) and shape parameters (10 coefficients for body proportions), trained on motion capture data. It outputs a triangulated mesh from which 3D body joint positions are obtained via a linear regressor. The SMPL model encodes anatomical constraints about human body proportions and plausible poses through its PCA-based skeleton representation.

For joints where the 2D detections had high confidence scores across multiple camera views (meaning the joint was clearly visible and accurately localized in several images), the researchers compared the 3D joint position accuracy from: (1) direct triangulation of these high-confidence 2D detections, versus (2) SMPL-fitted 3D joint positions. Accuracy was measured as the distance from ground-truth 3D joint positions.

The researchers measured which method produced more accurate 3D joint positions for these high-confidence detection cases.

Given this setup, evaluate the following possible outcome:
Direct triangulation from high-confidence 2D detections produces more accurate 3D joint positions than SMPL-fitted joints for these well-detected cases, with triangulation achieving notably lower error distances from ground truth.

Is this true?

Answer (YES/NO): YES